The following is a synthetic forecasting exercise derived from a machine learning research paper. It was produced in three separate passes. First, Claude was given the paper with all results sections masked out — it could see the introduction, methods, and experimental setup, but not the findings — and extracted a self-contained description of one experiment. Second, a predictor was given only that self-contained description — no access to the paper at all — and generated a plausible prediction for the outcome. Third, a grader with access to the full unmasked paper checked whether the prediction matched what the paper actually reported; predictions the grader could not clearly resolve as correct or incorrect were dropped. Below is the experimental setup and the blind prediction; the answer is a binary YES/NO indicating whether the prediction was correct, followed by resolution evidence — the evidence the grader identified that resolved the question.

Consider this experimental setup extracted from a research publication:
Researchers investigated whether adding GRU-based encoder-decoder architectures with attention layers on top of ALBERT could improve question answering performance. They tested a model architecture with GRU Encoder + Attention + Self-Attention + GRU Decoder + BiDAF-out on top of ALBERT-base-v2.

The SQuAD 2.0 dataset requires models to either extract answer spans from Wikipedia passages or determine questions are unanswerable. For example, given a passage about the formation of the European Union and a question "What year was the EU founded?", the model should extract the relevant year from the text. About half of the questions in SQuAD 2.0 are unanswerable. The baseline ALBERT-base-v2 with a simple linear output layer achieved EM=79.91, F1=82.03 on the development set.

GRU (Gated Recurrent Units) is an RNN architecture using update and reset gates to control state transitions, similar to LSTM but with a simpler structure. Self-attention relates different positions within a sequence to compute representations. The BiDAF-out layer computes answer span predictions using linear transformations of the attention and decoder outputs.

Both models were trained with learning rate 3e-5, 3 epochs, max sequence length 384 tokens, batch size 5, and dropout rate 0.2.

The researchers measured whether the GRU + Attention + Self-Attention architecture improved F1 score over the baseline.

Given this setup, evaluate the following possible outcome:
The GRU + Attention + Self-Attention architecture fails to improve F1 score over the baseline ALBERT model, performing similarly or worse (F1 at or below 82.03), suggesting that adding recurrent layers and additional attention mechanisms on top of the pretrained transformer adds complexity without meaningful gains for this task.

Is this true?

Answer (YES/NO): YES